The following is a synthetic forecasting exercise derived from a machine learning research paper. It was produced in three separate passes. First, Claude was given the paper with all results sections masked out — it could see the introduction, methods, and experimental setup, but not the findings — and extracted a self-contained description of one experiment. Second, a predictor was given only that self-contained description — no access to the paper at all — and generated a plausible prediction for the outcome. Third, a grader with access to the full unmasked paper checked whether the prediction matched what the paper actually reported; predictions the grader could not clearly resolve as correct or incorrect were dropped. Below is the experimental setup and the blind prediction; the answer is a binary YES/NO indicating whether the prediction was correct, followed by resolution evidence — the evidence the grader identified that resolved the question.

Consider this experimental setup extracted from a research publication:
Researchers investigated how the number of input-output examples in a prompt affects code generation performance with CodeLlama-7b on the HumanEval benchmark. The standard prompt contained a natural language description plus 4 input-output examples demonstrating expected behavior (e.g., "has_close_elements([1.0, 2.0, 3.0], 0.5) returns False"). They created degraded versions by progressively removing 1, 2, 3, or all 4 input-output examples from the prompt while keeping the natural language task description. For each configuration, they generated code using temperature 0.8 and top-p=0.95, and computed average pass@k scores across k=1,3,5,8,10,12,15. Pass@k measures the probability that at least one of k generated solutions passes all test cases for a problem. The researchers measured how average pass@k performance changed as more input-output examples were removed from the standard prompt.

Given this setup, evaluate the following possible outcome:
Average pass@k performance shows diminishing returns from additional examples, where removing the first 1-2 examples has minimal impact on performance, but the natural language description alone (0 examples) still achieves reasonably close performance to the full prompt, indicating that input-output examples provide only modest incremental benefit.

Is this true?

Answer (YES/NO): NO